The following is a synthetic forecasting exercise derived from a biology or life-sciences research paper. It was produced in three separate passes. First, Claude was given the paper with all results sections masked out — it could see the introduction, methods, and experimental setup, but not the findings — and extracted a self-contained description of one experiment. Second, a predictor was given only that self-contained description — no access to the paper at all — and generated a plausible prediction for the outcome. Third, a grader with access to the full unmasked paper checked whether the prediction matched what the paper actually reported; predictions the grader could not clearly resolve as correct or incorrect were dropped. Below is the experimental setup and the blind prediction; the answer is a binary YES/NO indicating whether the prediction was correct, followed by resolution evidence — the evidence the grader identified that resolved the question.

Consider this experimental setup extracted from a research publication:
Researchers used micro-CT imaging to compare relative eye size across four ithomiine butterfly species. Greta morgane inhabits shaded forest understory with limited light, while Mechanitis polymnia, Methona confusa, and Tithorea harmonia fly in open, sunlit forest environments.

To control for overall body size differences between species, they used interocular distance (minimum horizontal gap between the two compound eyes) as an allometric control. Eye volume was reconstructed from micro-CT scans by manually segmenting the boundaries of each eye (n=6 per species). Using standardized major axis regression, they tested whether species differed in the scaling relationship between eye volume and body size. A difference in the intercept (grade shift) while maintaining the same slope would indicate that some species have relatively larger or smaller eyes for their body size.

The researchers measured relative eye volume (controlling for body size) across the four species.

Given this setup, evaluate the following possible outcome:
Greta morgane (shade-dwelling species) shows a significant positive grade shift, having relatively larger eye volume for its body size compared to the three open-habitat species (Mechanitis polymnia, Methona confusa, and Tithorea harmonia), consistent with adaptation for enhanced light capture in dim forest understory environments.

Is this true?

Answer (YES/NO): NO